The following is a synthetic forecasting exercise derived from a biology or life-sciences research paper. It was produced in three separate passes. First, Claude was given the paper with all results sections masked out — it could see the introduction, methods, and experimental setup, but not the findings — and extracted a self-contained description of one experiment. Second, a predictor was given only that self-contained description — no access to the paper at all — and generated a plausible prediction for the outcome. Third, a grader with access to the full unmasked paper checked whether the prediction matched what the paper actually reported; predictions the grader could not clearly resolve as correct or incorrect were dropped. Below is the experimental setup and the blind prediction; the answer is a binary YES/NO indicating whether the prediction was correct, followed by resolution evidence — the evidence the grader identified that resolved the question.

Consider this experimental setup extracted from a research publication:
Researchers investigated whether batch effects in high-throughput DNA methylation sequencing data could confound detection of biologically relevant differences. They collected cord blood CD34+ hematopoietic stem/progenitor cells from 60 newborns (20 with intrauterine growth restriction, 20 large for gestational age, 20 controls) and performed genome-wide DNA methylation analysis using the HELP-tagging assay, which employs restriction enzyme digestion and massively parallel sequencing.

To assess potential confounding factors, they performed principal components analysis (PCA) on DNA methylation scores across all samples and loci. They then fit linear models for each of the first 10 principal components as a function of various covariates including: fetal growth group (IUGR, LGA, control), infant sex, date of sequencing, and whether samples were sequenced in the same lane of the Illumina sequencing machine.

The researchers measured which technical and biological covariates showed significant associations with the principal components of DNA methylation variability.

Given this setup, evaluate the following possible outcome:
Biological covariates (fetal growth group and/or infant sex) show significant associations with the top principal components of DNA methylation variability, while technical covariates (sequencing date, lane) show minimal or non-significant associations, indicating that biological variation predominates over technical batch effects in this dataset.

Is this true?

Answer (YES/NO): NO